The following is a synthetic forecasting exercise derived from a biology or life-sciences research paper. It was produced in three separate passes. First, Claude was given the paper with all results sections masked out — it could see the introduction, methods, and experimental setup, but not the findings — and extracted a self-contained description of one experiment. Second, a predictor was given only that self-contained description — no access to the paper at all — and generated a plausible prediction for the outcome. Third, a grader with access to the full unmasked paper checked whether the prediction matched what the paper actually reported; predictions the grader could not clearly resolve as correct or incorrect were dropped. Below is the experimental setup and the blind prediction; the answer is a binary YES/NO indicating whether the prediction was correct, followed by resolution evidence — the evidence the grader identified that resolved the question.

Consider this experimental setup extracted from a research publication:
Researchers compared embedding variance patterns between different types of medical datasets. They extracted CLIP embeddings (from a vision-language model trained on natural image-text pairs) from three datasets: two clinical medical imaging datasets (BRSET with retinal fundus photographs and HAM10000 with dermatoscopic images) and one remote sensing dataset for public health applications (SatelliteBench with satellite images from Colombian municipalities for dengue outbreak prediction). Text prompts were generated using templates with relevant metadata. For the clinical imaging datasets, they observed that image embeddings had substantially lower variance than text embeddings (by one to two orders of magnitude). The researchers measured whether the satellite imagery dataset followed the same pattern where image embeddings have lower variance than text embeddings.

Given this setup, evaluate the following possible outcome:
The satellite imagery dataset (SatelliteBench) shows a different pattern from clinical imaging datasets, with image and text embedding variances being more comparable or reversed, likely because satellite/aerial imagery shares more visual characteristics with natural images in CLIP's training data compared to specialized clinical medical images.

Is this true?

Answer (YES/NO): YES